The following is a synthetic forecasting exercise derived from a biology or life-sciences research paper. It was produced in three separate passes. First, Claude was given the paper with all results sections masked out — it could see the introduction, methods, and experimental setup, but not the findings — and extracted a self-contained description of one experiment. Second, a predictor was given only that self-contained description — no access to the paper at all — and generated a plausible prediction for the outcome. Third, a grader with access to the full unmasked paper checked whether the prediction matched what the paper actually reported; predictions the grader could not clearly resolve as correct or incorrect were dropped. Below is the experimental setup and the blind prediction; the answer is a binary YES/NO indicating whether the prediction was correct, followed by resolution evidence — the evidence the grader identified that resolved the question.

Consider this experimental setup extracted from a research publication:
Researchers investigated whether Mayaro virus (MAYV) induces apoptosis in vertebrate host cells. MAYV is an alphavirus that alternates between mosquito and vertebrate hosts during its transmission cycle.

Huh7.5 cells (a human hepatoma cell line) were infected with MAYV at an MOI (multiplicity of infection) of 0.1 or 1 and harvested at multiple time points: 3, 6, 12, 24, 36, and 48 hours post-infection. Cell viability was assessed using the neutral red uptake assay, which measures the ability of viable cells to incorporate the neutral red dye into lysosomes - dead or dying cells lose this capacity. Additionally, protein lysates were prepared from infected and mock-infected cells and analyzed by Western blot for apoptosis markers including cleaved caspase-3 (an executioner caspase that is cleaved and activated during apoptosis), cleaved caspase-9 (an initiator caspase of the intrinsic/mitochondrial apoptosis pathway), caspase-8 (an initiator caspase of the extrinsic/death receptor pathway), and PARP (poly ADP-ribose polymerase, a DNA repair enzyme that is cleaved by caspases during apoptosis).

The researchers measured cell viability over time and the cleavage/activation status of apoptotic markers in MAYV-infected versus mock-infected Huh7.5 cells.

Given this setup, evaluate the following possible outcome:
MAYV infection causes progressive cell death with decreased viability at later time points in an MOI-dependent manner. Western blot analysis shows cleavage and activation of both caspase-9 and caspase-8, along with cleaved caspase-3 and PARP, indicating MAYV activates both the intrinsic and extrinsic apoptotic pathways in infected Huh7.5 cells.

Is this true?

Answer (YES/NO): NO